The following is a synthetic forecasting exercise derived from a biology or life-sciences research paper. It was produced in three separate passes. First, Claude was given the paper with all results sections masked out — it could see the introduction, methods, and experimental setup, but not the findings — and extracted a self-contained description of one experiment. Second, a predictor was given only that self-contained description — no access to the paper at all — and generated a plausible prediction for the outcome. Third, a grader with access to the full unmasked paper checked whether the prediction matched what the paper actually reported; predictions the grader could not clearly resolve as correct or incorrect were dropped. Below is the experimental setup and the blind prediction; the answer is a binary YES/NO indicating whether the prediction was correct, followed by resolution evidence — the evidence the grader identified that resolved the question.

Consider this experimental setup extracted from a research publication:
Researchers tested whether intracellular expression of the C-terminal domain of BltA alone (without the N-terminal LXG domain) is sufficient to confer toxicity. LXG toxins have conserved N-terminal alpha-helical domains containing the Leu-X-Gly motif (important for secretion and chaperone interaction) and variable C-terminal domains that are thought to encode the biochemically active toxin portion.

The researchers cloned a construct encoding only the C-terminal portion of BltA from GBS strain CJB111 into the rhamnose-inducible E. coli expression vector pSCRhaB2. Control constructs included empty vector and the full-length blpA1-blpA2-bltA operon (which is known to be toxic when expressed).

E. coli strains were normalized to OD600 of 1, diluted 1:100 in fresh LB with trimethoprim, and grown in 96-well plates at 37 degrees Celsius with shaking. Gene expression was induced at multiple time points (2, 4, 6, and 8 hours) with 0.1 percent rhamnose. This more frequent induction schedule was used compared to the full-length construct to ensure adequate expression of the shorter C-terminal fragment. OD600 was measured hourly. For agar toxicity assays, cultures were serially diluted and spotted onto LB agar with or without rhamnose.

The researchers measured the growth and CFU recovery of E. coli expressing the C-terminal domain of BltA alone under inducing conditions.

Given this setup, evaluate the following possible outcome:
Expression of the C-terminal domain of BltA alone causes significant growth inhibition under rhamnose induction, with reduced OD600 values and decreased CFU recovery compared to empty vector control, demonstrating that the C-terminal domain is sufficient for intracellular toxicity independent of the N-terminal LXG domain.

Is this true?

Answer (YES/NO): NO